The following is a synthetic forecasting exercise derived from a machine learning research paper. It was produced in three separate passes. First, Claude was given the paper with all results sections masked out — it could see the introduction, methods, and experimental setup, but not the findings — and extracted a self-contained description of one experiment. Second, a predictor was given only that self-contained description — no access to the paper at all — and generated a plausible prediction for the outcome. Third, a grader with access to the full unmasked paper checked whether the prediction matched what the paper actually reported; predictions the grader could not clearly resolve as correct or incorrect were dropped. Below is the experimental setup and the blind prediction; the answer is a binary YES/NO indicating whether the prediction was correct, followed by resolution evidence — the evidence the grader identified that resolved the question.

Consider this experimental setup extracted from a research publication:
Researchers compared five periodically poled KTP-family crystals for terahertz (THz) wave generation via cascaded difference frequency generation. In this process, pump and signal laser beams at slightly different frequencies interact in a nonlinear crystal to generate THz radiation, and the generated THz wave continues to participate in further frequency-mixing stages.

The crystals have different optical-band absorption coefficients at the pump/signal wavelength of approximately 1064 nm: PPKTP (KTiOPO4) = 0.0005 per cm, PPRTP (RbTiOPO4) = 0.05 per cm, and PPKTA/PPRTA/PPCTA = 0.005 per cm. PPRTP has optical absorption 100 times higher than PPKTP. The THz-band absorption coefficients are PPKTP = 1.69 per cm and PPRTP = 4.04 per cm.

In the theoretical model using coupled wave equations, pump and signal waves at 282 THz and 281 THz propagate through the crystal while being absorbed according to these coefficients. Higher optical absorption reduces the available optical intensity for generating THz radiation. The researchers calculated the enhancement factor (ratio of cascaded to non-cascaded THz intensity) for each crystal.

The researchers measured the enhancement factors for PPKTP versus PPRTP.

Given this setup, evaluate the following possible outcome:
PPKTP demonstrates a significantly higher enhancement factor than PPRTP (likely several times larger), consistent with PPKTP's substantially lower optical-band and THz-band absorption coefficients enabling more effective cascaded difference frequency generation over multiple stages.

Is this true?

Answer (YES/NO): NO